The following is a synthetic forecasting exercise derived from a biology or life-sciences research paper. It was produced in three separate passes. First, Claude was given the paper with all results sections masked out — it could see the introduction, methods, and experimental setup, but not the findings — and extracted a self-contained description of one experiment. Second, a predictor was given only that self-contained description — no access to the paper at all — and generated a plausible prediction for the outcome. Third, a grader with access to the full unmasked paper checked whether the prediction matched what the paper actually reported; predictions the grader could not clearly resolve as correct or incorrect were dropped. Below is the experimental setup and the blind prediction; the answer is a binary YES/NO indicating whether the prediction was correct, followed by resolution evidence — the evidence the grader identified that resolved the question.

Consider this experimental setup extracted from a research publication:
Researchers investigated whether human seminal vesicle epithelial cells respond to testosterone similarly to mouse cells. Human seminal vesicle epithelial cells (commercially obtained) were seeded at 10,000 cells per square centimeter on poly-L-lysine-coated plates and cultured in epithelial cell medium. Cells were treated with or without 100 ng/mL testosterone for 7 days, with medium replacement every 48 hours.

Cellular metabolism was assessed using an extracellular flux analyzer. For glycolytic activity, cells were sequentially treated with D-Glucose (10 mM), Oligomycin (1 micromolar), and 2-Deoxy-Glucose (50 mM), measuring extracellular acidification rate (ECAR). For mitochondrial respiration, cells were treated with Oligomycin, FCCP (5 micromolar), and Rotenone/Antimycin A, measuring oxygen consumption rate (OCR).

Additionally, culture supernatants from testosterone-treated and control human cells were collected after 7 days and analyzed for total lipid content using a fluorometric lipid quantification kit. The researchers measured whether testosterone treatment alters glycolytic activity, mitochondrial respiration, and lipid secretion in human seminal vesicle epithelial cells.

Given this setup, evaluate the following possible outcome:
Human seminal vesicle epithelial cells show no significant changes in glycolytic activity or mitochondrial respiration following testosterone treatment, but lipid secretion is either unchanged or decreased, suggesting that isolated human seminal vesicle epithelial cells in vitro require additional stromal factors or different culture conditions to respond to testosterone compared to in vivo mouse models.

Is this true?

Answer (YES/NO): NO